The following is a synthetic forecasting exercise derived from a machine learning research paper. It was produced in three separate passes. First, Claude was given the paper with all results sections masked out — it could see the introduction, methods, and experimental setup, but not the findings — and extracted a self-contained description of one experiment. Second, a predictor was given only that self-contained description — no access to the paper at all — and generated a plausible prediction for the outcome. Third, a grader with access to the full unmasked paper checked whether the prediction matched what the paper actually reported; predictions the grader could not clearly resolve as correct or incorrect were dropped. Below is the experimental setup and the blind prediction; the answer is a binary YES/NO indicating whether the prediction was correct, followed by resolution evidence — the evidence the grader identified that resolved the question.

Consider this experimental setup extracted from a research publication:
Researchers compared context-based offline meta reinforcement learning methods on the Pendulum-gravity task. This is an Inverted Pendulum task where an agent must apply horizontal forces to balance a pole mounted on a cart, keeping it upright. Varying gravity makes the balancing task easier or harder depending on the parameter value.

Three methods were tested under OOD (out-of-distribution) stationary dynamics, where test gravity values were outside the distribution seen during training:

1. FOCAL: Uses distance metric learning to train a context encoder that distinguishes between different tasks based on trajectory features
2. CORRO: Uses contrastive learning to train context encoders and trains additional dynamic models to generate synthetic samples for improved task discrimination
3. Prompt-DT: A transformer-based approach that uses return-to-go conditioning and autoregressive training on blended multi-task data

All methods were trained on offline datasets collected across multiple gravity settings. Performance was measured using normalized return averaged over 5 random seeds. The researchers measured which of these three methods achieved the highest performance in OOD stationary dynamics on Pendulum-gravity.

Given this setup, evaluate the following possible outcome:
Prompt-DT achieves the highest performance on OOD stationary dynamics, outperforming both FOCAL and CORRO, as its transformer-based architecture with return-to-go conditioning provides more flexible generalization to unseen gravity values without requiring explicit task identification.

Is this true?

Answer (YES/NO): NO